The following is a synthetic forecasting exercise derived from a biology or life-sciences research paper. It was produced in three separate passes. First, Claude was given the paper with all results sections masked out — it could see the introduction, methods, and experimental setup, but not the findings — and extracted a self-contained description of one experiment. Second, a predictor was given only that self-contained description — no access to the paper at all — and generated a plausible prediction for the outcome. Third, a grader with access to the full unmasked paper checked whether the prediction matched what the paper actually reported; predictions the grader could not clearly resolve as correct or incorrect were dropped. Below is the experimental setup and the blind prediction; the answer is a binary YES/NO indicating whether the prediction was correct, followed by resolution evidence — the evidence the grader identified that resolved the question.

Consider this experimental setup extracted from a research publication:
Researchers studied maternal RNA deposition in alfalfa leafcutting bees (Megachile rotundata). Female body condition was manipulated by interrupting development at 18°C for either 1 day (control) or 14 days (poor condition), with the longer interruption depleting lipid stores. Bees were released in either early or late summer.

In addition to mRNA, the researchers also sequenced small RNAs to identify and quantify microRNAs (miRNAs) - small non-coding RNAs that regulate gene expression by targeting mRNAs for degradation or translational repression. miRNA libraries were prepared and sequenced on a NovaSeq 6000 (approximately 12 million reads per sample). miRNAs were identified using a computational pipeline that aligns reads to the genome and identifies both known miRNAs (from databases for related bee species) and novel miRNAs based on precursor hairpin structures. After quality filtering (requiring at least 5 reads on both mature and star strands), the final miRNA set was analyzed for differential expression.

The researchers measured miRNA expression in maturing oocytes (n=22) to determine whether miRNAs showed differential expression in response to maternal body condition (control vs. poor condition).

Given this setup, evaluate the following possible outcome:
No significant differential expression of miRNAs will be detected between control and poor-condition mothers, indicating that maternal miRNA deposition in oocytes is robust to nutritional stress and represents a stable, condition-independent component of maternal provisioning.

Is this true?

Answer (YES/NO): YES